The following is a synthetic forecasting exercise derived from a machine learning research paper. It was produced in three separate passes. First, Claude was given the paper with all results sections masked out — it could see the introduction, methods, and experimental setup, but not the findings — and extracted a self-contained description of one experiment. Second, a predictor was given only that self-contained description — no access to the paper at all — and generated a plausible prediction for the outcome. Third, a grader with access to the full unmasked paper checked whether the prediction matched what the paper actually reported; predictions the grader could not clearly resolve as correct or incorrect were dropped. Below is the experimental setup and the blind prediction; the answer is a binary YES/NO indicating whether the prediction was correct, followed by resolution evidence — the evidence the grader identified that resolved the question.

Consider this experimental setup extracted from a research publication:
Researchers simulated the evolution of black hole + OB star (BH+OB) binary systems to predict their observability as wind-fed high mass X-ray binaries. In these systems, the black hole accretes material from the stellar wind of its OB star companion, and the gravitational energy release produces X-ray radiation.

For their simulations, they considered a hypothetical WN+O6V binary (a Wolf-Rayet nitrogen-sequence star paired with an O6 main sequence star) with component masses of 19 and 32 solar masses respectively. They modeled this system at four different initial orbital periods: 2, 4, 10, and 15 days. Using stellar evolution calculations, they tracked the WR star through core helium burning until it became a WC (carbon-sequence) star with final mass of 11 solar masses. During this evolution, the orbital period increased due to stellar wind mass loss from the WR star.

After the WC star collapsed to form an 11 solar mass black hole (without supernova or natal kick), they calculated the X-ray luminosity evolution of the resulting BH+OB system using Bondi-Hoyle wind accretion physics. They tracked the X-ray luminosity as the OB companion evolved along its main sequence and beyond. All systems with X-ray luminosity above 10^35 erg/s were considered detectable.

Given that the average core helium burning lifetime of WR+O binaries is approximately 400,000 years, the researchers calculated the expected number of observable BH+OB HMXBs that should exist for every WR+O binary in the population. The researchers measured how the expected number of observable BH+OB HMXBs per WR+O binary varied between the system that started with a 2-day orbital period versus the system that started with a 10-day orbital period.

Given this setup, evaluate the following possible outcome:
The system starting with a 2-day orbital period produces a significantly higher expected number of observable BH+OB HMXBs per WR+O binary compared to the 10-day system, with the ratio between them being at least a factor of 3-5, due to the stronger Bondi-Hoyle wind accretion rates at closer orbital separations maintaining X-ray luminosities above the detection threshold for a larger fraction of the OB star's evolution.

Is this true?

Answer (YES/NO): YES